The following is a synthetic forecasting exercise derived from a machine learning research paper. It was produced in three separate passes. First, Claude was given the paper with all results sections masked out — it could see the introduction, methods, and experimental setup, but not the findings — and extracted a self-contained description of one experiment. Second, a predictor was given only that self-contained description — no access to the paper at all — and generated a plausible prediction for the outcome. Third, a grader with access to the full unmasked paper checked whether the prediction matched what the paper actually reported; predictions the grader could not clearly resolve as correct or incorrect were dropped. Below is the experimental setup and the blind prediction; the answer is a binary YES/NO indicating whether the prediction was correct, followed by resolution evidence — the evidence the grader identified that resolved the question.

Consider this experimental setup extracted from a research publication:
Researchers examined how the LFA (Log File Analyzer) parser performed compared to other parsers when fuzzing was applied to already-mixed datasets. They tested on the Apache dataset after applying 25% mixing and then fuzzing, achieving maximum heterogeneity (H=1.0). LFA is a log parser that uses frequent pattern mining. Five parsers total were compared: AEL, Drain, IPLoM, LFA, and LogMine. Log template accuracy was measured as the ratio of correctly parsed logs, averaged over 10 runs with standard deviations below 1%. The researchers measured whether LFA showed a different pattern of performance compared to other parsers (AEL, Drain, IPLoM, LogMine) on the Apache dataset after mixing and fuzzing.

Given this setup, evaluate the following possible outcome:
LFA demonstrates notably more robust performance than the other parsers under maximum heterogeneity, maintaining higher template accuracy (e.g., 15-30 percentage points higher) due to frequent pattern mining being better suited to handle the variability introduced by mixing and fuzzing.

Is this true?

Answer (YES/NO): NO